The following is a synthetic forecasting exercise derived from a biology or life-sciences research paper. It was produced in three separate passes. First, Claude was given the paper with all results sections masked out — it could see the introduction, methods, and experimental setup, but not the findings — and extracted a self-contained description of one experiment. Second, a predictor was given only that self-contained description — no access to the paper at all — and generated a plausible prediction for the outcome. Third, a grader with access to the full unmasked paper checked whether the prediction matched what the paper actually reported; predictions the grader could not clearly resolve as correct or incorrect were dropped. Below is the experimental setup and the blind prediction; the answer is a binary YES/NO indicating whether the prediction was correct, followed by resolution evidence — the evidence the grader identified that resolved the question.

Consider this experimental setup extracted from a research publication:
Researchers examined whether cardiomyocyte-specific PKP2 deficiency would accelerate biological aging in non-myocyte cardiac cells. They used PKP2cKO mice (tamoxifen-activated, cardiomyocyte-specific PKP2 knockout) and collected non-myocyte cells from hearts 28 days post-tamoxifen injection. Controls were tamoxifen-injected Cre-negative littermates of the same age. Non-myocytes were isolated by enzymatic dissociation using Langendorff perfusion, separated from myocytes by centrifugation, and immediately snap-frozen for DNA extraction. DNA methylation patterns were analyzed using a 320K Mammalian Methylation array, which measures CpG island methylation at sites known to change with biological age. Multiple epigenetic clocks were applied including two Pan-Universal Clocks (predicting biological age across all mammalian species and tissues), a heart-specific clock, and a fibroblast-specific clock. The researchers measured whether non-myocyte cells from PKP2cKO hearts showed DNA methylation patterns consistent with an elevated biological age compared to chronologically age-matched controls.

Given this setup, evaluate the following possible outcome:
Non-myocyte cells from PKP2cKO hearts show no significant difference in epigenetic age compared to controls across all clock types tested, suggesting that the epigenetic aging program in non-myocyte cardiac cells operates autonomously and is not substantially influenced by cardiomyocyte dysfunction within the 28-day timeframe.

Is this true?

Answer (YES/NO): NO